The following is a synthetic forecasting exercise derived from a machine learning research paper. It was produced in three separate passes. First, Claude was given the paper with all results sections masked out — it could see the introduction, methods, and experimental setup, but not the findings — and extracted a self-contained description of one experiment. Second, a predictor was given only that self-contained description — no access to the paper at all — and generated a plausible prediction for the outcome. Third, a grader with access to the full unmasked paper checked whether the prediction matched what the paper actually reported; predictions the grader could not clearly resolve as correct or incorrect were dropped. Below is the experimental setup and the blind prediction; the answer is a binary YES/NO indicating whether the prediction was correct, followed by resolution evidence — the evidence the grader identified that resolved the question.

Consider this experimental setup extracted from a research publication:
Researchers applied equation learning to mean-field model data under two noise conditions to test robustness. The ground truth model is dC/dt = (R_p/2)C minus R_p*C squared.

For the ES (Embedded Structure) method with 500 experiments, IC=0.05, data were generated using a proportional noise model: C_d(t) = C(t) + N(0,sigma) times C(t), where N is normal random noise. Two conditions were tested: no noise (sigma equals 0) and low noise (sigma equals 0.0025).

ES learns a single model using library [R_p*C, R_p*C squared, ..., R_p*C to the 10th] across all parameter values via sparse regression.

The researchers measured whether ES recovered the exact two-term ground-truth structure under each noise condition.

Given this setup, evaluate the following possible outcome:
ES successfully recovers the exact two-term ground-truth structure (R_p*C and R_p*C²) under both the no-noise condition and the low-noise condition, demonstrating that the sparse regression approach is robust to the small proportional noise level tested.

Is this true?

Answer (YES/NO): NO